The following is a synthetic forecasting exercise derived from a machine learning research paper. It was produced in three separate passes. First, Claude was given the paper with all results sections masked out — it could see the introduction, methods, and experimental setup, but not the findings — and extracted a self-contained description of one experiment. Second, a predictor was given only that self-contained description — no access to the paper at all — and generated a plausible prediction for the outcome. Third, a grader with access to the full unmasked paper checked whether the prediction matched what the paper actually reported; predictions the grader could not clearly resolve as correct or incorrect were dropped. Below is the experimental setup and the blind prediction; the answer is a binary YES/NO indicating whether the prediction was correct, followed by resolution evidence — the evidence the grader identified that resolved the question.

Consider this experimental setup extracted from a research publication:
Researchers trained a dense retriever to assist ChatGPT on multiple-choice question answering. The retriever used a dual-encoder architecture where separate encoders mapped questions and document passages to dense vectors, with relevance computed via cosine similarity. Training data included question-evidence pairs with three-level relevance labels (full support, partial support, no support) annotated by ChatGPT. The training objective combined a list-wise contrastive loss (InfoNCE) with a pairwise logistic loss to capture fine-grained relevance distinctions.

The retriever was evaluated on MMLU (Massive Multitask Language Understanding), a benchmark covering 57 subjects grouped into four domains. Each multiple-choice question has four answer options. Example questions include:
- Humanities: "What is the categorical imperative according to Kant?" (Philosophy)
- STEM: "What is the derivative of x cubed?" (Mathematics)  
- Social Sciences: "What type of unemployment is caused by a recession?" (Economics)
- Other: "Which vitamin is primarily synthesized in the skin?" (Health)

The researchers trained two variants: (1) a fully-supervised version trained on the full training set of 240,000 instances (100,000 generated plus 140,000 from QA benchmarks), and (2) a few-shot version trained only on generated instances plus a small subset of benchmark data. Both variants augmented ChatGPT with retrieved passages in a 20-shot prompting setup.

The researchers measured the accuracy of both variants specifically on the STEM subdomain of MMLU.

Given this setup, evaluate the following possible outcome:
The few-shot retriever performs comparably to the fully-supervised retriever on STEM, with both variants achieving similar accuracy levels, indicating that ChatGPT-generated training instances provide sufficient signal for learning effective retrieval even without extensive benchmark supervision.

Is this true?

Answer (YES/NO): YES